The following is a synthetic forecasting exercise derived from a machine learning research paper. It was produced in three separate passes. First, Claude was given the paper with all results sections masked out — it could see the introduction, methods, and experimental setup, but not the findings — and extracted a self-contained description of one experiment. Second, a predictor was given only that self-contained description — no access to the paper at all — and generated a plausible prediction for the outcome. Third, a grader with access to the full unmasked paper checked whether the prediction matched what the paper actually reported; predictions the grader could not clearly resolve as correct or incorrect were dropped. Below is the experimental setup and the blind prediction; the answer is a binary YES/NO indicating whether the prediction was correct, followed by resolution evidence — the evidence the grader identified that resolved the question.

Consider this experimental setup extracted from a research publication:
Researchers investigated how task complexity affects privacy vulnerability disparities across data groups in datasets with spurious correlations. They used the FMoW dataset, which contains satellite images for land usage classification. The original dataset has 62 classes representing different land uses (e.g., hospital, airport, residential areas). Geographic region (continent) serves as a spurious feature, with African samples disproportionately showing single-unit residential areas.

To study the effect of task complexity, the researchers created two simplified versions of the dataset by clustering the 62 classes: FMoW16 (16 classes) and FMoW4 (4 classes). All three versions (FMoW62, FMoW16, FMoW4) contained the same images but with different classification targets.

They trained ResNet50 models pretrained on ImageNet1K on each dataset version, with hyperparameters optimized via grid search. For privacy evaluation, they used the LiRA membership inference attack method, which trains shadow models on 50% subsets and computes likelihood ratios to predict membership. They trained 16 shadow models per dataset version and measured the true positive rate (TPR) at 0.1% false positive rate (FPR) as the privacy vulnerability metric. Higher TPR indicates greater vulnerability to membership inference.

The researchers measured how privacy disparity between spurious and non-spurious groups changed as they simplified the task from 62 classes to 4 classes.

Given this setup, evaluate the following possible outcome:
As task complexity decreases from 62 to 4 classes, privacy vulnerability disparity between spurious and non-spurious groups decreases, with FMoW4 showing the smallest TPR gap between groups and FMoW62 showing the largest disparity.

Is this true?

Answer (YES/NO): NO